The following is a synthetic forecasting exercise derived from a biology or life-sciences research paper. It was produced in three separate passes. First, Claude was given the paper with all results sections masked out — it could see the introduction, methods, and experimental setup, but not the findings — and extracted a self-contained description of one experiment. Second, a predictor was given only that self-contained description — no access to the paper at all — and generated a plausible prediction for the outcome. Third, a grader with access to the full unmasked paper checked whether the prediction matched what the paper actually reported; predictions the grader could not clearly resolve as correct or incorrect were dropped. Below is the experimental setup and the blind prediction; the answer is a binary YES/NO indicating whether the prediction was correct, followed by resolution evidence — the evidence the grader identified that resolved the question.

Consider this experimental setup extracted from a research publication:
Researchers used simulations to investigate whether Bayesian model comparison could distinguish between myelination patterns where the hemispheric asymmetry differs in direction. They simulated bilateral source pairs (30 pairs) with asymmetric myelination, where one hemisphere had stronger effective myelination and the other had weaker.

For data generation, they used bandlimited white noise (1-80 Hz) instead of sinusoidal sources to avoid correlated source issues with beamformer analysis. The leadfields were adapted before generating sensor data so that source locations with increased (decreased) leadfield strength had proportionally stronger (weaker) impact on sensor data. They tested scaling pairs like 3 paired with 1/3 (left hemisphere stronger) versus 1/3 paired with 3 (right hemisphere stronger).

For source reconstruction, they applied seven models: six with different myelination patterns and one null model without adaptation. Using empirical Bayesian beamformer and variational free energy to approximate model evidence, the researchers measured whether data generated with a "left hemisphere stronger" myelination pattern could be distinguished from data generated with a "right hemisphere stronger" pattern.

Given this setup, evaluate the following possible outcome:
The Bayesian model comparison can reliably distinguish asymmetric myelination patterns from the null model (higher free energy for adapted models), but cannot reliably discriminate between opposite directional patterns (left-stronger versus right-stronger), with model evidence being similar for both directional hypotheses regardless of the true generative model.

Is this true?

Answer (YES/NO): NO